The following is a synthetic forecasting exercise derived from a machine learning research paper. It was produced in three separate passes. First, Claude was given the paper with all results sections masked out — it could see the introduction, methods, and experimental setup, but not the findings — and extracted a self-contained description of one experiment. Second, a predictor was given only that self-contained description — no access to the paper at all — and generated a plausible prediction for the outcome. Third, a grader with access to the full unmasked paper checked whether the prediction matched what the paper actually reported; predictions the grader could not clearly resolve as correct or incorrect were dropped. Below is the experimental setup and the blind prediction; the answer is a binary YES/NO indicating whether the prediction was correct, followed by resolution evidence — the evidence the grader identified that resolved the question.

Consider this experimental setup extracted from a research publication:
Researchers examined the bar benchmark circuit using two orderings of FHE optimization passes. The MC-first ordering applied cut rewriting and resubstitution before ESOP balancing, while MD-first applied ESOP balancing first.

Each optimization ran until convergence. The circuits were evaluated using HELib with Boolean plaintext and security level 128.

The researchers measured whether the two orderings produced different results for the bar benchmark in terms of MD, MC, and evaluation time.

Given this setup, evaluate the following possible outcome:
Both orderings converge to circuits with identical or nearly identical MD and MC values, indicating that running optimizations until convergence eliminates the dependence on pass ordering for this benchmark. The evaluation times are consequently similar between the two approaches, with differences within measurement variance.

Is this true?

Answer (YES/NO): YES